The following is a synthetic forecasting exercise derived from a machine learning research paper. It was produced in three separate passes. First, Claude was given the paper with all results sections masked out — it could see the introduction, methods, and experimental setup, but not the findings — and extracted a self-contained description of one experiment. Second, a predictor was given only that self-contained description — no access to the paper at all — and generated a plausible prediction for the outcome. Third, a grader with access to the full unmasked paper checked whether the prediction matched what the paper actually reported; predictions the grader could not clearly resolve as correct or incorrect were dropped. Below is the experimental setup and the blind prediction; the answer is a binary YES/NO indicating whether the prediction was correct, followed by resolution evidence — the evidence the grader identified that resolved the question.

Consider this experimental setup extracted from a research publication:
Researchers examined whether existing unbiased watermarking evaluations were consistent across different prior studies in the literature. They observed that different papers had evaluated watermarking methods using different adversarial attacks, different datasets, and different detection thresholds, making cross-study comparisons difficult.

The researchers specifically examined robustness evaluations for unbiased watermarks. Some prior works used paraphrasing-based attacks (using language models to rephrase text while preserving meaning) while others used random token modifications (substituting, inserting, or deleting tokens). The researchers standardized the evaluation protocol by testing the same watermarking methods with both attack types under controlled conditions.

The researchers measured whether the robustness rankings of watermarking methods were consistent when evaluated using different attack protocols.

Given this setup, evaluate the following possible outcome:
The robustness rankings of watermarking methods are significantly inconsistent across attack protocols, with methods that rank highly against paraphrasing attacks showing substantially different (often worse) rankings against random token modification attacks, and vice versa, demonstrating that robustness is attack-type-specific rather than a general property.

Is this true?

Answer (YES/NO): NO